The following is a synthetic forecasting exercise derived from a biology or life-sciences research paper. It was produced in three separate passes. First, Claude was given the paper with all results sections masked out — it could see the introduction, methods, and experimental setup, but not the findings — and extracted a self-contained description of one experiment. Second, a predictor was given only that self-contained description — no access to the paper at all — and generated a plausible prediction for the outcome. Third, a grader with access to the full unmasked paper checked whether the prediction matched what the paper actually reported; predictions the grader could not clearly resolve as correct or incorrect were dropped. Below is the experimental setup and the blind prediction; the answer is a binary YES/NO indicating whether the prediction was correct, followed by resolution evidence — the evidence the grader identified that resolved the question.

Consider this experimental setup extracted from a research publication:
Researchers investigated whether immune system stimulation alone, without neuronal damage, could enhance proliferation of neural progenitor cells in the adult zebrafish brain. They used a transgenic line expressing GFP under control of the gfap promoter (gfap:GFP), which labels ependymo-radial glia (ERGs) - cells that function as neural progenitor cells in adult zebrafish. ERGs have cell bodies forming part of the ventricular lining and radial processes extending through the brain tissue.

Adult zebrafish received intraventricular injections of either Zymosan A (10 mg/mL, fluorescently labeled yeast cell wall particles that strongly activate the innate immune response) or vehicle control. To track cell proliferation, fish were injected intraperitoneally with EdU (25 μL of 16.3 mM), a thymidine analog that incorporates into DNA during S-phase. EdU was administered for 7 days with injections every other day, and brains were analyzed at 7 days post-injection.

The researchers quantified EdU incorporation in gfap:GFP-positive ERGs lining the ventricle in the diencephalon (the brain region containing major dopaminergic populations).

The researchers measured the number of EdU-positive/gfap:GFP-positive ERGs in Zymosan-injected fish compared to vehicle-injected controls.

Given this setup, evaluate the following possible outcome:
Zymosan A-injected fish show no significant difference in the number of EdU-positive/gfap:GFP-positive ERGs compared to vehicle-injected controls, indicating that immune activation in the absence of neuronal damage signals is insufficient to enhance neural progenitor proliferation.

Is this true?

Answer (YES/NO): NO